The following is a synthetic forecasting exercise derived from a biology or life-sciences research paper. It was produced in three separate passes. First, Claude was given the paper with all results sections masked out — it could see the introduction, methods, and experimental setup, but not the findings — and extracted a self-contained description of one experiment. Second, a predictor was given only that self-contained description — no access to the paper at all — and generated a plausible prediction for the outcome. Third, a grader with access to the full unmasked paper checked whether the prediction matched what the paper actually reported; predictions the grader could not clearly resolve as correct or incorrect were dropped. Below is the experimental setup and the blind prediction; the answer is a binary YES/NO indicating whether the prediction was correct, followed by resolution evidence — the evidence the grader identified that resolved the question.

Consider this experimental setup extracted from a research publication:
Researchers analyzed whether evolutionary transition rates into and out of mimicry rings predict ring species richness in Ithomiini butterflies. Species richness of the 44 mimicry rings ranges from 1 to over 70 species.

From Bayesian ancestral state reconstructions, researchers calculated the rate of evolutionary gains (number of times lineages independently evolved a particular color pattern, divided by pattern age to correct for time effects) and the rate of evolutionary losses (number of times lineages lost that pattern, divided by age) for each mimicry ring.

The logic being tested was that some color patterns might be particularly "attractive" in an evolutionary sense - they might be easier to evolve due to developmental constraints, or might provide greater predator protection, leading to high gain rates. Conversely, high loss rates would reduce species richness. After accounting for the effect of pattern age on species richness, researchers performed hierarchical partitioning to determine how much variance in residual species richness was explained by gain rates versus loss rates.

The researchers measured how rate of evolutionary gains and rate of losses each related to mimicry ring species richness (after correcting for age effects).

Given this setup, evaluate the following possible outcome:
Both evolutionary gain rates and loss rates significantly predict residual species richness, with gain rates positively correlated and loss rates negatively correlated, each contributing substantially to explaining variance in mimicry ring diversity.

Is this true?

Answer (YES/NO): NO